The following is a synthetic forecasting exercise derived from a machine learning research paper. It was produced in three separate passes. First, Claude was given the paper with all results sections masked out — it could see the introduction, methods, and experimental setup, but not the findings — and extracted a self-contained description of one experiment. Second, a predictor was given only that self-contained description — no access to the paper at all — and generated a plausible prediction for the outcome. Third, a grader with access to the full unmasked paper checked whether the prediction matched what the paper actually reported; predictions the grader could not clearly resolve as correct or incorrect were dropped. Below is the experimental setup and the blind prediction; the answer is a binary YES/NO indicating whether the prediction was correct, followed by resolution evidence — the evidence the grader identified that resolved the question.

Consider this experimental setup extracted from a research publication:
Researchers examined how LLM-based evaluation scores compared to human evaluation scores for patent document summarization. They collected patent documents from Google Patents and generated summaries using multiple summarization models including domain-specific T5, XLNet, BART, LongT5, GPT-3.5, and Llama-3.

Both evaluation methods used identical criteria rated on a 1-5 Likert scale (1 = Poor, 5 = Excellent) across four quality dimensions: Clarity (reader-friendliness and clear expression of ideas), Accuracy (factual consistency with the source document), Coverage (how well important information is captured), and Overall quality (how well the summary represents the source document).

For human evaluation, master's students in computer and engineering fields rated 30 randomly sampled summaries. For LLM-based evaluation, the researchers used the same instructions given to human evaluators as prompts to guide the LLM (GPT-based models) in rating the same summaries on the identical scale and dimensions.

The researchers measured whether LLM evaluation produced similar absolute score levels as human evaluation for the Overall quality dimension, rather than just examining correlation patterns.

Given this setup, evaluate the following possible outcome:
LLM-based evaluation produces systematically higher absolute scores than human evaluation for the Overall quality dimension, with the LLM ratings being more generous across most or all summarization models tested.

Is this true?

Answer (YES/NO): NO